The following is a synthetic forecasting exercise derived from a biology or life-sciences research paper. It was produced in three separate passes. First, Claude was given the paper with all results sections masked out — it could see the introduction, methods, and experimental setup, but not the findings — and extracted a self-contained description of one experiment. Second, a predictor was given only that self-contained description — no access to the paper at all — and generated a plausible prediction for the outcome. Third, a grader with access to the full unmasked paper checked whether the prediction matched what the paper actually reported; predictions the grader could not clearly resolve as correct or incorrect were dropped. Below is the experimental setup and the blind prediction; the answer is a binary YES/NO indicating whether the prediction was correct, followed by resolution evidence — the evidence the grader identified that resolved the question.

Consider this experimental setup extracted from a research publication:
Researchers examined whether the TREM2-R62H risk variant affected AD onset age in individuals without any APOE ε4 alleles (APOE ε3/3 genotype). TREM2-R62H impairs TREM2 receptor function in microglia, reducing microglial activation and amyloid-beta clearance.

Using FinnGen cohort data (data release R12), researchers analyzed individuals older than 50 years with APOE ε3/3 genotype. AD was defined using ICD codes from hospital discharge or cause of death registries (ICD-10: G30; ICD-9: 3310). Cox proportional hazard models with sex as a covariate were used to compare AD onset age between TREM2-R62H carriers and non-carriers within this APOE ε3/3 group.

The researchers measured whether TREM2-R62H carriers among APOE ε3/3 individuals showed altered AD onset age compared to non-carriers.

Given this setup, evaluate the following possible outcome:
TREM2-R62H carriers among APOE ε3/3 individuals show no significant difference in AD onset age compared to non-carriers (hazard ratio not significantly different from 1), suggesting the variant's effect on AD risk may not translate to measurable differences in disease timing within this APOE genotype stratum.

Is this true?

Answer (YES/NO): YES